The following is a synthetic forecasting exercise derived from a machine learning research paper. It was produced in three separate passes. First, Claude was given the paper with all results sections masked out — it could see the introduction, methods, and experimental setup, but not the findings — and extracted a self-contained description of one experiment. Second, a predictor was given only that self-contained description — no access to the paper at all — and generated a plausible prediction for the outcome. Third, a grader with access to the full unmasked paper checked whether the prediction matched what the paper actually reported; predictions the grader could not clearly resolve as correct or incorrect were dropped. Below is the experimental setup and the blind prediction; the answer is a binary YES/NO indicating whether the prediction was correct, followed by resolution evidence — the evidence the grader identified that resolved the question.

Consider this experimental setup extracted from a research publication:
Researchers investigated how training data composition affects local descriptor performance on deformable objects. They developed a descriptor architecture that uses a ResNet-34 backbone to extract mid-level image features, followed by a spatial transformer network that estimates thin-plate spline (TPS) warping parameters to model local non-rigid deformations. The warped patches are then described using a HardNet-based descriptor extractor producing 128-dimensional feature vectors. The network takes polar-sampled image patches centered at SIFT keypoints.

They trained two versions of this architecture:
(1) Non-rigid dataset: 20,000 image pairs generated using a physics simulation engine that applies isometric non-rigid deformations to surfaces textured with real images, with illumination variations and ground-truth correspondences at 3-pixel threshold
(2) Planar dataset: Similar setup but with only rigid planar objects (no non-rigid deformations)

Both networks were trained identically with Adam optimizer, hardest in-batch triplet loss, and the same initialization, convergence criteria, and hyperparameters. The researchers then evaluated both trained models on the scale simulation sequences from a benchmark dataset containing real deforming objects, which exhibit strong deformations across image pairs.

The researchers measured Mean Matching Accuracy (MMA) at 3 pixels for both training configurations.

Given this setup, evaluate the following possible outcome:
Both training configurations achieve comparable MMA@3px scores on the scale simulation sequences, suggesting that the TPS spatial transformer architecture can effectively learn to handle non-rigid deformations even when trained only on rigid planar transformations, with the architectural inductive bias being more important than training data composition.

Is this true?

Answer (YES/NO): NO